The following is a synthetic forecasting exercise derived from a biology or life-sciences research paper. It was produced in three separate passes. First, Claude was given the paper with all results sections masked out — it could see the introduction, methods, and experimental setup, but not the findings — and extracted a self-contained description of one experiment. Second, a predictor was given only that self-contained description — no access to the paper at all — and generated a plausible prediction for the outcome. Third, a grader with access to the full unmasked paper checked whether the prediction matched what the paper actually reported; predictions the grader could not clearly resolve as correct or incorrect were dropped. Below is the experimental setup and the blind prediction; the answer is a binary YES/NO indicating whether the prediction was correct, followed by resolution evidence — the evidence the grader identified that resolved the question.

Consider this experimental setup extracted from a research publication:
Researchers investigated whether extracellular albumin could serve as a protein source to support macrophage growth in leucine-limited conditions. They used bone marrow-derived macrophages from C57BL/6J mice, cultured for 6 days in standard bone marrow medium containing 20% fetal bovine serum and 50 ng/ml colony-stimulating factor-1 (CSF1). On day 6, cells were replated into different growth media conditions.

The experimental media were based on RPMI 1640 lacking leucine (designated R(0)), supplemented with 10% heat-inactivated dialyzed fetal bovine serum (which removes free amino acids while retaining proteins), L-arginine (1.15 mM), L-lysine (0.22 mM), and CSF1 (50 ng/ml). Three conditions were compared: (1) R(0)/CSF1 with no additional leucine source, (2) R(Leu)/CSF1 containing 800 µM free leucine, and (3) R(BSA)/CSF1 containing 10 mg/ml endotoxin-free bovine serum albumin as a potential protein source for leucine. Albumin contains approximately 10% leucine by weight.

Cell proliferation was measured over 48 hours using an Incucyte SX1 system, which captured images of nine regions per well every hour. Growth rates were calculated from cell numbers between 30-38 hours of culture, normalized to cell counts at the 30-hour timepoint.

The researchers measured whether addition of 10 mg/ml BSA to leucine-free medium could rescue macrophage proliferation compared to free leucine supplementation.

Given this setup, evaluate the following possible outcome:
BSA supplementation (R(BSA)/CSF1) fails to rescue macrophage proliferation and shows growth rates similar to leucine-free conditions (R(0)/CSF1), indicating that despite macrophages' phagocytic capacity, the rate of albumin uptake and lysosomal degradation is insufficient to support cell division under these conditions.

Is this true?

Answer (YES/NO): NO